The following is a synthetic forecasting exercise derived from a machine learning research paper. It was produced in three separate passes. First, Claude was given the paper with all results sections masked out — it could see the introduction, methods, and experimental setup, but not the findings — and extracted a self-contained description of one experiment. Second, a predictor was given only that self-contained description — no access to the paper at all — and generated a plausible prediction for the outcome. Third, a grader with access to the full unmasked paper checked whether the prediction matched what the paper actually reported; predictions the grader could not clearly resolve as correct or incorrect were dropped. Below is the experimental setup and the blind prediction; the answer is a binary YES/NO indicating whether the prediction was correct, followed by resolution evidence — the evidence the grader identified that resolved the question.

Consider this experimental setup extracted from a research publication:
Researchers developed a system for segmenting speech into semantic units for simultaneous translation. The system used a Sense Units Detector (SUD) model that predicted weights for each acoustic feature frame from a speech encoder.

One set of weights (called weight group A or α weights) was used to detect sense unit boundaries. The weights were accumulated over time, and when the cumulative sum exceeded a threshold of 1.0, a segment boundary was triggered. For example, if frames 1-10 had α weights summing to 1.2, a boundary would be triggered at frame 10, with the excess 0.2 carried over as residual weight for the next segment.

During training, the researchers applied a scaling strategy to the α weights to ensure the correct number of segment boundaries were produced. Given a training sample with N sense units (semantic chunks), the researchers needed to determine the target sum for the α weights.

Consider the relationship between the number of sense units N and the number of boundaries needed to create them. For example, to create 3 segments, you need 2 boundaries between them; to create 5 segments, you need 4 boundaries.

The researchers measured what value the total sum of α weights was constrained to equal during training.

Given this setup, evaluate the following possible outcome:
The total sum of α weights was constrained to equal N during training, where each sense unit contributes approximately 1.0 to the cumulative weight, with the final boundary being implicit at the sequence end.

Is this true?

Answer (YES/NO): NO